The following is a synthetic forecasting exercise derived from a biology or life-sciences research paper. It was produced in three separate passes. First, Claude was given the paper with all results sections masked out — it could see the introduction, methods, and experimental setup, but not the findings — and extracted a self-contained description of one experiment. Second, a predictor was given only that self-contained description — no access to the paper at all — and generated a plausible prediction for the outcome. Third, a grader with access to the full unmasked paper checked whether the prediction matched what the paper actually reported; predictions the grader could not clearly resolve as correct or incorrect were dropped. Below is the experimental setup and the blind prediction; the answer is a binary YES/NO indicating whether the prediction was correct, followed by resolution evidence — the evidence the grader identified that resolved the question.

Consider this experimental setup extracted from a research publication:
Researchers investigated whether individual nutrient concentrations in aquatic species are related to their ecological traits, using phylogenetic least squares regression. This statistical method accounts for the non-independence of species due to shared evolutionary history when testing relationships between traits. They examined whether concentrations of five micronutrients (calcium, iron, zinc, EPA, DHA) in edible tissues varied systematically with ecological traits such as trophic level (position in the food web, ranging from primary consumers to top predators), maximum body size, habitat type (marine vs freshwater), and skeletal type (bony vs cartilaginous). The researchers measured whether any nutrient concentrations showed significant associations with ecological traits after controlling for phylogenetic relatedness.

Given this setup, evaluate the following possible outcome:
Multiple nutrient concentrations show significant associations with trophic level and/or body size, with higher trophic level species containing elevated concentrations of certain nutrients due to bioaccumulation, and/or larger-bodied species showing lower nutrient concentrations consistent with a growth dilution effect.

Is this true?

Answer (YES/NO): NO